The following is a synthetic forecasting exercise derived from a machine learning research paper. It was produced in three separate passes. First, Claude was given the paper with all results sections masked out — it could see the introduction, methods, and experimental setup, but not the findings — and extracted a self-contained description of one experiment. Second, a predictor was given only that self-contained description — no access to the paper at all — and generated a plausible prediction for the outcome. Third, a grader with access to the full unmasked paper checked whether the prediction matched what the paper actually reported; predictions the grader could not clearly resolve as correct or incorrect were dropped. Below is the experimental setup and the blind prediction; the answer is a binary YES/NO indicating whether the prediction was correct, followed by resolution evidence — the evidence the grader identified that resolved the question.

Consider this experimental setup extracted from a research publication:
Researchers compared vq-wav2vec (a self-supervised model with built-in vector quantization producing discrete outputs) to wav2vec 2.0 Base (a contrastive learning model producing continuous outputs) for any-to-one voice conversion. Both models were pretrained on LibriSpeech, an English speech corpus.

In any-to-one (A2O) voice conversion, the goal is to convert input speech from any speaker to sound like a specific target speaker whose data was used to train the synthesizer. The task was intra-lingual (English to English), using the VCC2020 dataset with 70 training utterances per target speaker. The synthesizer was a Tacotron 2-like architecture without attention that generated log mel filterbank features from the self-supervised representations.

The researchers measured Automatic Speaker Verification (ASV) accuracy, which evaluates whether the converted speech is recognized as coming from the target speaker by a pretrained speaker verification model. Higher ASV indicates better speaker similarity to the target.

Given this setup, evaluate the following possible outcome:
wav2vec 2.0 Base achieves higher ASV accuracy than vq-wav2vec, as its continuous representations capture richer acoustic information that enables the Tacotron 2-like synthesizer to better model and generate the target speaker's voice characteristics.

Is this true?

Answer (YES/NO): NO